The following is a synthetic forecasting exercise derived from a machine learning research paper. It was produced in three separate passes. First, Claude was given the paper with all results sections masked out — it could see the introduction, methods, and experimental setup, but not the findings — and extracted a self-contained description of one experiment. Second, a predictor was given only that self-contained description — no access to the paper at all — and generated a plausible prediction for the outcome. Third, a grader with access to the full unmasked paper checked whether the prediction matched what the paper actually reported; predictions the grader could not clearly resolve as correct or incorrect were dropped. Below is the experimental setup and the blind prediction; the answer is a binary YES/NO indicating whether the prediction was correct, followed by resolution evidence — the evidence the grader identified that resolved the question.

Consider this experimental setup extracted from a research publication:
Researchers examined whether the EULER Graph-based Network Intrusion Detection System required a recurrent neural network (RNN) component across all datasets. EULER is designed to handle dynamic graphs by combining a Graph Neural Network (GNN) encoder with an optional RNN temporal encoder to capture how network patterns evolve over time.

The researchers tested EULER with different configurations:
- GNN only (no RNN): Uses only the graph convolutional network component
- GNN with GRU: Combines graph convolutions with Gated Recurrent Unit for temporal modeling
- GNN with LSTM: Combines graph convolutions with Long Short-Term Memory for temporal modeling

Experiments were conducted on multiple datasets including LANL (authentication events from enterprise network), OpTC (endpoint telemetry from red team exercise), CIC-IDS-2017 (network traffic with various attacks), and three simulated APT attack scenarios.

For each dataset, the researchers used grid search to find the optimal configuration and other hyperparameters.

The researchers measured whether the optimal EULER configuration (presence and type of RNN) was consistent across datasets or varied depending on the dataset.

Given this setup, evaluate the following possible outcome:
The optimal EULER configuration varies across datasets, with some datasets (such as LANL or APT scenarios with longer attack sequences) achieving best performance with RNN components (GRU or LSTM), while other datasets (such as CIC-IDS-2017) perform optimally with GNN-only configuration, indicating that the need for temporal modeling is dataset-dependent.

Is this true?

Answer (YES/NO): NO